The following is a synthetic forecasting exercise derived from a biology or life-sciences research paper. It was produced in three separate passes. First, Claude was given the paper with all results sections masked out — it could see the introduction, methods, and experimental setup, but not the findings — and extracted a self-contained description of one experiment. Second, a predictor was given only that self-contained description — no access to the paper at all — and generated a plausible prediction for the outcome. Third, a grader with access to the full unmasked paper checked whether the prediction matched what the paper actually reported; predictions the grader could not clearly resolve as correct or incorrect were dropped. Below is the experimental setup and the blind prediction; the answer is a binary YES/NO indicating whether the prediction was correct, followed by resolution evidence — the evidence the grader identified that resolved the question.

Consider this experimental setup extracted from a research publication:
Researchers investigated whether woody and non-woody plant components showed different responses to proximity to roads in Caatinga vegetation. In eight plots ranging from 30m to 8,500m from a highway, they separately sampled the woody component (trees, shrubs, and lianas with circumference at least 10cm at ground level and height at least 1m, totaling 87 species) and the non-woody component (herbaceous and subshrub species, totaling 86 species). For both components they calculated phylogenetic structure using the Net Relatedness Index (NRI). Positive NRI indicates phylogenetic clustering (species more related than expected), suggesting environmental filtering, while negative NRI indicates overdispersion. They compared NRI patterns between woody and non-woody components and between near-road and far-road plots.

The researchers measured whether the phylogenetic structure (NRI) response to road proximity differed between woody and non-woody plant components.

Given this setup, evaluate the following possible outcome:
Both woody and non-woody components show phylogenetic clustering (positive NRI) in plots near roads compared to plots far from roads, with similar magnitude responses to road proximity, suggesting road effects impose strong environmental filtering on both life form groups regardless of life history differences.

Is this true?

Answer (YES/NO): NO